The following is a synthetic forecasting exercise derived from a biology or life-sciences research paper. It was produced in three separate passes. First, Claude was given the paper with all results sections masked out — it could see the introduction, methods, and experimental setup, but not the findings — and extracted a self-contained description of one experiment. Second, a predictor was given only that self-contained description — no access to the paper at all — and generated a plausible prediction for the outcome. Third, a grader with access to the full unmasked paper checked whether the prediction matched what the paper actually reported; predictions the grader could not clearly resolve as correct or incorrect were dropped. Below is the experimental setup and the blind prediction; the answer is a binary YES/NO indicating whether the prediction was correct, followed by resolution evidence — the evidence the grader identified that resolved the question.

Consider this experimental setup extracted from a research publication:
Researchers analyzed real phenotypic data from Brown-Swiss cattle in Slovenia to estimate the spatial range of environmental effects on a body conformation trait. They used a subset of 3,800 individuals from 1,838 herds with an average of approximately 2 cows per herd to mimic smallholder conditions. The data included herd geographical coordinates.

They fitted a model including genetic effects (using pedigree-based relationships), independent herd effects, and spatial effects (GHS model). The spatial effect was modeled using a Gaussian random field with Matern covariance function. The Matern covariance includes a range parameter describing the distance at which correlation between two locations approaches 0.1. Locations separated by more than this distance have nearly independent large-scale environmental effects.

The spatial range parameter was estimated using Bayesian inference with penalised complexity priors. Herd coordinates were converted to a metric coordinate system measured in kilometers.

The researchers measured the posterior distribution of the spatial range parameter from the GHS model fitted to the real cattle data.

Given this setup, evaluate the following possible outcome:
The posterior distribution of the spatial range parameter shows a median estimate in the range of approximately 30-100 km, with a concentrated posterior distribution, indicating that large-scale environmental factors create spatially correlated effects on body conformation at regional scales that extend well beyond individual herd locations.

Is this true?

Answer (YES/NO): NO